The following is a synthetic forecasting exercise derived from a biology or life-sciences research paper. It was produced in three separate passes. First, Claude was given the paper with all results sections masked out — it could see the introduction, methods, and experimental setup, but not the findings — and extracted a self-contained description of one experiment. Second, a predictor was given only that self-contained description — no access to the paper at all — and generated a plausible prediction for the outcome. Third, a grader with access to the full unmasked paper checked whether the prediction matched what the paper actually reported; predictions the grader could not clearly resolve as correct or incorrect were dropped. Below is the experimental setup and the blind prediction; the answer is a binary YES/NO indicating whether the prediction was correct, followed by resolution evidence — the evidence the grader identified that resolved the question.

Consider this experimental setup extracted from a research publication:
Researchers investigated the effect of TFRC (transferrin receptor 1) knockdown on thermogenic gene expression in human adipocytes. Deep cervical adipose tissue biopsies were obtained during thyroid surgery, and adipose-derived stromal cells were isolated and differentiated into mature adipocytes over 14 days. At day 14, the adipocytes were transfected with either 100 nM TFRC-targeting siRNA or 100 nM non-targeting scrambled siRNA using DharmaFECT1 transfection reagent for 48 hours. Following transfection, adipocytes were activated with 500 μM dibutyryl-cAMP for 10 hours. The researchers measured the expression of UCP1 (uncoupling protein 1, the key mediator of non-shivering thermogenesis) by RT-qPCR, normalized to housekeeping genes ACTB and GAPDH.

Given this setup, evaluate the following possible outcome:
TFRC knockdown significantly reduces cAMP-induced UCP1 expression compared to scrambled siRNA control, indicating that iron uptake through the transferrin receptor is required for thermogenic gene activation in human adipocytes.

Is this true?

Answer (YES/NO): YES